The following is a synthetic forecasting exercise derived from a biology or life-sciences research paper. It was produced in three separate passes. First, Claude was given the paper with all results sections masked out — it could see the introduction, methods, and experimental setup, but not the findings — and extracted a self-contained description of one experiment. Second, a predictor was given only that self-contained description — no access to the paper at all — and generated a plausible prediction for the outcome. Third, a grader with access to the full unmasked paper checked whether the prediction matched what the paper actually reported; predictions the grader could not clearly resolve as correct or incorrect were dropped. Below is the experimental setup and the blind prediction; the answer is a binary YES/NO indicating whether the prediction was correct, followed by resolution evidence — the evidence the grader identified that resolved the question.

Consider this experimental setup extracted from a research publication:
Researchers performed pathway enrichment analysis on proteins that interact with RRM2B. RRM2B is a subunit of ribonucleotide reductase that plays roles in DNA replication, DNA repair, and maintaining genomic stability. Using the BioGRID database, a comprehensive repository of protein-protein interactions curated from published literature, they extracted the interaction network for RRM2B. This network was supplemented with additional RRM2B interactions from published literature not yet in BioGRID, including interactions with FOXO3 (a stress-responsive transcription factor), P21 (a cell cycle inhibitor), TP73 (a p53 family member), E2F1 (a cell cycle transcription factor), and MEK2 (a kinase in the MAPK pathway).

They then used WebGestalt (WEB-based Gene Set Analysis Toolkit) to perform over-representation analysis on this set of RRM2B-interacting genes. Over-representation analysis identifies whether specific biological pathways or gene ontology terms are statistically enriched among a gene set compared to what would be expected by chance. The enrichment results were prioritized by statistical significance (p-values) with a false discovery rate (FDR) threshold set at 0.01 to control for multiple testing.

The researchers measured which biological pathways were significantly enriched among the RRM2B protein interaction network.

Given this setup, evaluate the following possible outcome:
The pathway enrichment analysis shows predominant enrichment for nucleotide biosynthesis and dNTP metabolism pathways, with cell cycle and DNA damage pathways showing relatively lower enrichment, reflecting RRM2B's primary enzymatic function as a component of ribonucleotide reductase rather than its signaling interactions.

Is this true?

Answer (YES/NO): NO